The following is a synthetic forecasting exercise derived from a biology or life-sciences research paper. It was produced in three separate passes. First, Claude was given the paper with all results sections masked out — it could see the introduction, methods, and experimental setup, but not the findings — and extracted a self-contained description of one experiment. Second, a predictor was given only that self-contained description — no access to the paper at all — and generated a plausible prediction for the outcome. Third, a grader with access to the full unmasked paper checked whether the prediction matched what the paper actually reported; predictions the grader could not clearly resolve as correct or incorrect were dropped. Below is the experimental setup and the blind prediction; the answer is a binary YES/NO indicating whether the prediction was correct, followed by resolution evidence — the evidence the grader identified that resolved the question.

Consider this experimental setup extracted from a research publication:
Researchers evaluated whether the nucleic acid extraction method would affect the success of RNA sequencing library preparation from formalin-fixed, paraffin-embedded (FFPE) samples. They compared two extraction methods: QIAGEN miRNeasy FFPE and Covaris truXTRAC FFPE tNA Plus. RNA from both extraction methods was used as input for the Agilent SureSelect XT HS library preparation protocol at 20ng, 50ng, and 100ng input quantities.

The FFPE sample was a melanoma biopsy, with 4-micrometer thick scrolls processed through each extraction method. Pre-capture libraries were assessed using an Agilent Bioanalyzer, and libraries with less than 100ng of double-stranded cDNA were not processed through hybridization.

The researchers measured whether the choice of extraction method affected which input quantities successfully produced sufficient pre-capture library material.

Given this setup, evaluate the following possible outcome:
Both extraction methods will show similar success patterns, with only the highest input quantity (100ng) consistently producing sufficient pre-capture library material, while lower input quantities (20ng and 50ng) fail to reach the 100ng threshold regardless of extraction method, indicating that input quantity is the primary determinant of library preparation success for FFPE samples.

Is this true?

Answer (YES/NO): NO